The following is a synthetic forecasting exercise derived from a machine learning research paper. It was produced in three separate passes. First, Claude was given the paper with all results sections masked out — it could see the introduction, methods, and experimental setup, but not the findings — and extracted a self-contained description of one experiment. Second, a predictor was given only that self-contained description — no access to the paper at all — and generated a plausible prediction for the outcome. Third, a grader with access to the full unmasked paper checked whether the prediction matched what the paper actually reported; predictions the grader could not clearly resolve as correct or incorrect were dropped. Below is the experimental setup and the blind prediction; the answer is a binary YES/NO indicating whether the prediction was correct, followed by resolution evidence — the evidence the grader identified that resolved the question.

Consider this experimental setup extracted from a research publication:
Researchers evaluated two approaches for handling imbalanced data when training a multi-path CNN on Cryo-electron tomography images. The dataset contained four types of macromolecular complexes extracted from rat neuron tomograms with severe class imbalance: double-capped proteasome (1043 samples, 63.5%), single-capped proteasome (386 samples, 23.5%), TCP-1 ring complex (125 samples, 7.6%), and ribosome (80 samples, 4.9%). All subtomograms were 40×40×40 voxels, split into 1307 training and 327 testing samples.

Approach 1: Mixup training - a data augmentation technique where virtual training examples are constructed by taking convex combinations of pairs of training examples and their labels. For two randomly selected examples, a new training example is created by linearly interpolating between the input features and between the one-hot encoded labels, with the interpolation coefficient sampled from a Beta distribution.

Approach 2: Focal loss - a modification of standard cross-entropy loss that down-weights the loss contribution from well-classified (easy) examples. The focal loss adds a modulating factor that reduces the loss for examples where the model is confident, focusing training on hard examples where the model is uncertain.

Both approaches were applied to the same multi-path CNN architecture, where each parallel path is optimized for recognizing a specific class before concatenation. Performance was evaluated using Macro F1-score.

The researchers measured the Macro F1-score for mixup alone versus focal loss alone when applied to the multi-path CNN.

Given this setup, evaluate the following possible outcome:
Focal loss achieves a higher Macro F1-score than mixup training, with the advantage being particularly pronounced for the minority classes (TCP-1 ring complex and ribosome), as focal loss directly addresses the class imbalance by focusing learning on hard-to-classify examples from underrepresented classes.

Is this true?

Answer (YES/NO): NO